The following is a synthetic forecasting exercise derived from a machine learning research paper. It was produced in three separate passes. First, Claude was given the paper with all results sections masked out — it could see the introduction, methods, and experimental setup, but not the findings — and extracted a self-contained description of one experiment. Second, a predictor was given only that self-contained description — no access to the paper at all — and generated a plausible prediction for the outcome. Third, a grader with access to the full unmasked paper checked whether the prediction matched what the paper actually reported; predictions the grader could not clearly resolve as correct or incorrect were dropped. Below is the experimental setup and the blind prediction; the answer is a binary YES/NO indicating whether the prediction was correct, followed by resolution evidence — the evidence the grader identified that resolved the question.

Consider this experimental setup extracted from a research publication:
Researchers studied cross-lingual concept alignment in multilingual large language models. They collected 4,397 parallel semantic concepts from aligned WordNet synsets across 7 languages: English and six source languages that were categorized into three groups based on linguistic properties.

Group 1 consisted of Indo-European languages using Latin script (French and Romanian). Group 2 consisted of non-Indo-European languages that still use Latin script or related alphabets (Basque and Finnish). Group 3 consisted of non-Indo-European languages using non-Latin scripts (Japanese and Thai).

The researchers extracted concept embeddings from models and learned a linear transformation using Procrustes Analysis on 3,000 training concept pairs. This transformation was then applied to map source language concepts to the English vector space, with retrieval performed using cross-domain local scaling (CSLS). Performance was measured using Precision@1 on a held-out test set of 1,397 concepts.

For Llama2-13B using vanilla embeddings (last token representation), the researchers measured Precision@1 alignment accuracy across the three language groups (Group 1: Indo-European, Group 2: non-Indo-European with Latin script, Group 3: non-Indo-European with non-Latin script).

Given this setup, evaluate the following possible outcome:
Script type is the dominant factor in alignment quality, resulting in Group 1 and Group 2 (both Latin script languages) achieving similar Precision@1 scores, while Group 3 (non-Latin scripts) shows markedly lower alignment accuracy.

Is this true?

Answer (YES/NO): NO